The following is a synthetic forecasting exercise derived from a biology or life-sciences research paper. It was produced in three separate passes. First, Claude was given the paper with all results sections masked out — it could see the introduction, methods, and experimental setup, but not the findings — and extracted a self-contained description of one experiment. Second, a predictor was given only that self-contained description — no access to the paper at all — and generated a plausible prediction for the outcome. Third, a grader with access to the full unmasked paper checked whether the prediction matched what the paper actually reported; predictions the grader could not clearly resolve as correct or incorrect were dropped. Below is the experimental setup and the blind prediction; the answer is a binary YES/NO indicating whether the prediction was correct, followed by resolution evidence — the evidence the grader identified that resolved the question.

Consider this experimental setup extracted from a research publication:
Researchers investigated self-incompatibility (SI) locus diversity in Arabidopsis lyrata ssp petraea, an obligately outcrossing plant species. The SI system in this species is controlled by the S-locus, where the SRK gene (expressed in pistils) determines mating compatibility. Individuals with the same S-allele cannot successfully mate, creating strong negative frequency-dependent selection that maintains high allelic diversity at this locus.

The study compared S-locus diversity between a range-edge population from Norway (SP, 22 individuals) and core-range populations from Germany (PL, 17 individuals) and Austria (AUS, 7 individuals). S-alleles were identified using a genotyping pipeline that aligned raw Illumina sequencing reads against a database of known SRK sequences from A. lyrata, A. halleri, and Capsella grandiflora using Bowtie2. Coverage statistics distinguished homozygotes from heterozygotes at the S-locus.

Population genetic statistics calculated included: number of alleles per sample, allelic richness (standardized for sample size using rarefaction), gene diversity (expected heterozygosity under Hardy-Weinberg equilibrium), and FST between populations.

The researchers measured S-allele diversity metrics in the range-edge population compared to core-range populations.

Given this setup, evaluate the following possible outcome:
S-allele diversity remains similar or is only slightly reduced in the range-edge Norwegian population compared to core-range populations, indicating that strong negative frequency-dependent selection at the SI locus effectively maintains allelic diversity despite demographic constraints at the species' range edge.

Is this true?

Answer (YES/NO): YES